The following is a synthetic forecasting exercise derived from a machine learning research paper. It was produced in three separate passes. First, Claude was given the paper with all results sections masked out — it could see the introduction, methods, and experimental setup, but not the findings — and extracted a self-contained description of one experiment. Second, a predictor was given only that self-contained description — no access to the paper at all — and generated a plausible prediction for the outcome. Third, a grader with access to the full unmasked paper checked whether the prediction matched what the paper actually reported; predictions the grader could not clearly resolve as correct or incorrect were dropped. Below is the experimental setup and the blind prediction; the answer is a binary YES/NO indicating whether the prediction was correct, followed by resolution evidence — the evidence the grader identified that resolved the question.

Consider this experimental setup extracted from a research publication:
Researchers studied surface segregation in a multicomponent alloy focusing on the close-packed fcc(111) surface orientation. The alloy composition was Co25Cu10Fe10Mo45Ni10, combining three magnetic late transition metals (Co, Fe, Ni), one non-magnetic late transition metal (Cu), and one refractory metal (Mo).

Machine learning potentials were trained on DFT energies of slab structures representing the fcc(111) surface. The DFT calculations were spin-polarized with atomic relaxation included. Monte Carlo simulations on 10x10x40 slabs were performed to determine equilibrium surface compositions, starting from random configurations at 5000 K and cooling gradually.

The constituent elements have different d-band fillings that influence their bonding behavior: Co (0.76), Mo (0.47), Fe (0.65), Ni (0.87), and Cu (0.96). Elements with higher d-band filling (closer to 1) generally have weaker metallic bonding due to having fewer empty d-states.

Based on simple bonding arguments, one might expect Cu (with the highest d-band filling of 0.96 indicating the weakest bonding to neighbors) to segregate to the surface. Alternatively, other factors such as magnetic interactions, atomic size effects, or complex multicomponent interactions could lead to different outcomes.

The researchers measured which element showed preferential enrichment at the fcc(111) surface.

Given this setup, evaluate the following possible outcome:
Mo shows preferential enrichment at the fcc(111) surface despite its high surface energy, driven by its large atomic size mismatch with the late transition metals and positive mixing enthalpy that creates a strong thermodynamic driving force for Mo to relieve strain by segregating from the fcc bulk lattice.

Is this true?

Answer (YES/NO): NO